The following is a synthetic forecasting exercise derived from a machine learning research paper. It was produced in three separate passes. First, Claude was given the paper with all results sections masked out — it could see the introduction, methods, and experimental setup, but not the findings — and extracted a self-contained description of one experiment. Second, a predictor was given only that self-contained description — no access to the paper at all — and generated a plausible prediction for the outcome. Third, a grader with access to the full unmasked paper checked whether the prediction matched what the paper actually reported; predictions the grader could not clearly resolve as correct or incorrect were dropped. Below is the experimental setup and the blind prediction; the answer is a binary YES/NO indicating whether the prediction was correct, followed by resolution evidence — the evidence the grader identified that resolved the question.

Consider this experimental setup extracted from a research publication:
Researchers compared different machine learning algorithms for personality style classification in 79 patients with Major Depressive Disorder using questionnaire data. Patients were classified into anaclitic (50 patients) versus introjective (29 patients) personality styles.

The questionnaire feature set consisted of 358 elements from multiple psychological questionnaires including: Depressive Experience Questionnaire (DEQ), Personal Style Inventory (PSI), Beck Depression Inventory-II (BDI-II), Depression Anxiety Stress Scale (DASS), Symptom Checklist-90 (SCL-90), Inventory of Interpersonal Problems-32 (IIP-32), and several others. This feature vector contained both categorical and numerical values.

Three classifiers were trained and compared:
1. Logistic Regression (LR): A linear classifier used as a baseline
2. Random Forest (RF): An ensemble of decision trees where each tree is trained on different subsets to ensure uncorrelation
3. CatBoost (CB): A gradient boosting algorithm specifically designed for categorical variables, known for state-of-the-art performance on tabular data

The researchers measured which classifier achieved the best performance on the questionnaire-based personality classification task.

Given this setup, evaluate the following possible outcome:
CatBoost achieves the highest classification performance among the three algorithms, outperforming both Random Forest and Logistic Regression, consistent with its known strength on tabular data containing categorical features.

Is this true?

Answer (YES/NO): NO